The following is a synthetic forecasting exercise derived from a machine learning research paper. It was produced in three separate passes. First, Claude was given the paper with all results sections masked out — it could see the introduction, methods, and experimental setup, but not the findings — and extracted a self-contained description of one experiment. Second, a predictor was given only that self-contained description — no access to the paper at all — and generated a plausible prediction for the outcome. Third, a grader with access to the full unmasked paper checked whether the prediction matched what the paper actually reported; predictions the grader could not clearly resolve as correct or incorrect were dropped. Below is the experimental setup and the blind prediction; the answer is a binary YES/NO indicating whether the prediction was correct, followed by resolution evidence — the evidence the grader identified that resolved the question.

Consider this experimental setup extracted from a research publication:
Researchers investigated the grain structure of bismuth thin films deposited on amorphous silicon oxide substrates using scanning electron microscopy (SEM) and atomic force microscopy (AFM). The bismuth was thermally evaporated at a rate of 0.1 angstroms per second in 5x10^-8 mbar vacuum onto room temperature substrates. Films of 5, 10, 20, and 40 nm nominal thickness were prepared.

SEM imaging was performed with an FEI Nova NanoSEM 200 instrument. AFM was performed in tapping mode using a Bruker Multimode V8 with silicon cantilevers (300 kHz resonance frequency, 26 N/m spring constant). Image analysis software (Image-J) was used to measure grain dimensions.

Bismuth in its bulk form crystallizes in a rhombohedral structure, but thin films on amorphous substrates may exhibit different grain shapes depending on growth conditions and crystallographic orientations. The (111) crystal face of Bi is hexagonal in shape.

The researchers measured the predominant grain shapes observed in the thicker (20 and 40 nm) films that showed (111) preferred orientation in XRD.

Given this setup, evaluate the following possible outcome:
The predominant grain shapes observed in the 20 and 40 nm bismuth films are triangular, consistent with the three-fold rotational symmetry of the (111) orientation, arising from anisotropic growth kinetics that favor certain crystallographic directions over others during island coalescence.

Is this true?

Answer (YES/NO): YES